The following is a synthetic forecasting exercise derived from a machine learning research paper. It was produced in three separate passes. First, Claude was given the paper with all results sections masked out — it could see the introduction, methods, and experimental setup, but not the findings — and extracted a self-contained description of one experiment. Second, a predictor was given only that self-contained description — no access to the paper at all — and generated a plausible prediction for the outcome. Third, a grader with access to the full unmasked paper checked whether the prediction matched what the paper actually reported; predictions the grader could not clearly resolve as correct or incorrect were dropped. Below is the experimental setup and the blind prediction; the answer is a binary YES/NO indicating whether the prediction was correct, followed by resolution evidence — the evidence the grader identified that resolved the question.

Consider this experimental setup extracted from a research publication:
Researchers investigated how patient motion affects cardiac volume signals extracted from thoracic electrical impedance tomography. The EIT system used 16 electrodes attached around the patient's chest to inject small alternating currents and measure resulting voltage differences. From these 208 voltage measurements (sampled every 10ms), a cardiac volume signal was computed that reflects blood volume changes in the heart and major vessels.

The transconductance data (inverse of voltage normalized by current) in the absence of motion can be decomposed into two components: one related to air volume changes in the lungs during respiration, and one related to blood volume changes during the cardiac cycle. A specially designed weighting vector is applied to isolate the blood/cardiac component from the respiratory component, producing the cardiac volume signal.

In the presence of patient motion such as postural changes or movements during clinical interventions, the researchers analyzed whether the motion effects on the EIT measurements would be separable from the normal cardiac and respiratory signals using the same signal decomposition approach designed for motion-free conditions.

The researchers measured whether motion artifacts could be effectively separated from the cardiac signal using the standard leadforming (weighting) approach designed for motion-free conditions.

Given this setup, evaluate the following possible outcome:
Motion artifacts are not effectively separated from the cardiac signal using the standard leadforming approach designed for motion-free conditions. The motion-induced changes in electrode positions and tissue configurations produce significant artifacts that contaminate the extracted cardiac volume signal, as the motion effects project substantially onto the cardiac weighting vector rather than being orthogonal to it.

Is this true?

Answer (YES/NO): YES